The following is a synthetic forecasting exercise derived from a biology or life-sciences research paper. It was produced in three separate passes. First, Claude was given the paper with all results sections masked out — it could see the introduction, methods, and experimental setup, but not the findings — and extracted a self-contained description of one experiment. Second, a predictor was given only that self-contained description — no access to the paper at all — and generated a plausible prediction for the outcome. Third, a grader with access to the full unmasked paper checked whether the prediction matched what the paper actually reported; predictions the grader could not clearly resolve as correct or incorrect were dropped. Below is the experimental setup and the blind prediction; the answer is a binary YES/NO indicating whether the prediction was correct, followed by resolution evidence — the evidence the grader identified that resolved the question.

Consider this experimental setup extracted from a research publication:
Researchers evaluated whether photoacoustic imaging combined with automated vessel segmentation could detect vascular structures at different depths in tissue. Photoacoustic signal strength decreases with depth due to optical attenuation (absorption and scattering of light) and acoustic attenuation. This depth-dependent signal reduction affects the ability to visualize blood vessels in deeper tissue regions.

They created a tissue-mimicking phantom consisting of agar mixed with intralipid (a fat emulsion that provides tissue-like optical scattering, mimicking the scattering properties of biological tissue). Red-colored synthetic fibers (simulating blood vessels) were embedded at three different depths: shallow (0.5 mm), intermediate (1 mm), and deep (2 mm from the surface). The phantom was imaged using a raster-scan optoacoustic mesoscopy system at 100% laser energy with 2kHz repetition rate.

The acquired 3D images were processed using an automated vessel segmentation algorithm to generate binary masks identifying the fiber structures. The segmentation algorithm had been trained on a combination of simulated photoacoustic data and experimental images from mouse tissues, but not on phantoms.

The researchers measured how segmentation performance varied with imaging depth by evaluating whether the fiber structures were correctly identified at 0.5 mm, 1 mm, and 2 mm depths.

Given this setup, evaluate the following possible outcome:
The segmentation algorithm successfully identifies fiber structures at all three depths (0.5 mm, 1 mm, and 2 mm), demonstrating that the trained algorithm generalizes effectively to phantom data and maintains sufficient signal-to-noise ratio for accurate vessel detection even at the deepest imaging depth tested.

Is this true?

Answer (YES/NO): YES